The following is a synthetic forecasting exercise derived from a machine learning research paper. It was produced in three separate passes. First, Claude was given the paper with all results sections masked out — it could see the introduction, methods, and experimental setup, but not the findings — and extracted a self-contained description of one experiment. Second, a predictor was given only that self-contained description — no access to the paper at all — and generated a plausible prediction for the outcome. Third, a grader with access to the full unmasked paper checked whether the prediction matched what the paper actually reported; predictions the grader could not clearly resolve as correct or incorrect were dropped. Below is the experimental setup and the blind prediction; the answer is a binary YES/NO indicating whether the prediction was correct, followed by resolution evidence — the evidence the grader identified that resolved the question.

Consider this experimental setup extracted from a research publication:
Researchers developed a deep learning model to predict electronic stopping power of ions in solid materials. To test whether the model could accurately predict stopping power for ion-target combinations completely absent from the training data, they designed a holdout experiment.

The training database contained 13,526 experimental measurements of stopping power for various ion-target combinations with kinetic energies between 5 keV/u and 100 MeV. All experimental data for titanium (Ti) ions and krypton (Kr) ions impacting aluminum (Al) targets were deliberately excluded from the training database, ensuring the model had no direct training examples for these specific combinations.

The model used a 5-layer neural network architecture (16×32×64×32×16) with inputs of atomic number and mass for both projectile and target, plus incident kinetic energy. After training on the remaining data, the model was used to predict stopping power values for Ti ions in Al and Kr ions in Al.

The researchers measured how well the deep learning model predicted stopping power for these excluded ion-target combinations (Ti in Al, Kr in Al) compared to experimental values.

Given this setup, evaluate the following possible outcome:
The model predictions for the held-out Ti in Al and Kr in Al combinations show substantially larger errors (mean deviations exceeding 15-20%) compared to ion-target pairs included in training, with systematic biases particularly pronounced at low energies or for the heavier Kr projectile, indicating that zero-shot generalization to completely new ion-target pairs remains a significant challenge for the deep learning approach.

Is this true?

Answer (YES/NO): NO